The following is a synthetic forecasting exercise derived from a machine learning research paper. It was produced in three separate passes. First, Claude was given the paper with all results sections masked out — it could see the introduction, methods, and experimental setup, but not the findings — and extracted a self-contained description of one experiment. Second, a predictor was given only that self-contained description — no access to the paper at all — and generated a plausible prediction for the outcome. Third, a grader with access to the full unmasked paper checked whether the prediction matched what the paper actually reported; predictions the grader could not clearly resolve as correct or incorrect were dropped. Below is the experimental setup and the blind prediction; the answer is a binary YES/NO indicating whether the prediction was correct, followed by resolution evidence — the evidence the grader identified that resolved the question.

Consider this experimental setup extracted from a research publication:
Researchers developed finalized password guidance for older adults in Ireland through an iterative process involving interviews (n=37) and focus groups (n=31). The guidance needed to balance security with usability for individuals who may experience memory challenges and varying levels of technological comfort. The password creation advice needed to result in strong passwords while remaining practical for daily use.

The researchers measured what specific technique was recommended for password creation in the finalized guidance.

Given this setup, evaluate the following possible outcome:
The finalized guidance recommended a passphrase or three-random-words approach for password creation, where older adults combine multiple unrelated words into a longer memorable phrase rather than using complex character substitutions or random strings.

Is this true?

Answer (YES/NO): NO